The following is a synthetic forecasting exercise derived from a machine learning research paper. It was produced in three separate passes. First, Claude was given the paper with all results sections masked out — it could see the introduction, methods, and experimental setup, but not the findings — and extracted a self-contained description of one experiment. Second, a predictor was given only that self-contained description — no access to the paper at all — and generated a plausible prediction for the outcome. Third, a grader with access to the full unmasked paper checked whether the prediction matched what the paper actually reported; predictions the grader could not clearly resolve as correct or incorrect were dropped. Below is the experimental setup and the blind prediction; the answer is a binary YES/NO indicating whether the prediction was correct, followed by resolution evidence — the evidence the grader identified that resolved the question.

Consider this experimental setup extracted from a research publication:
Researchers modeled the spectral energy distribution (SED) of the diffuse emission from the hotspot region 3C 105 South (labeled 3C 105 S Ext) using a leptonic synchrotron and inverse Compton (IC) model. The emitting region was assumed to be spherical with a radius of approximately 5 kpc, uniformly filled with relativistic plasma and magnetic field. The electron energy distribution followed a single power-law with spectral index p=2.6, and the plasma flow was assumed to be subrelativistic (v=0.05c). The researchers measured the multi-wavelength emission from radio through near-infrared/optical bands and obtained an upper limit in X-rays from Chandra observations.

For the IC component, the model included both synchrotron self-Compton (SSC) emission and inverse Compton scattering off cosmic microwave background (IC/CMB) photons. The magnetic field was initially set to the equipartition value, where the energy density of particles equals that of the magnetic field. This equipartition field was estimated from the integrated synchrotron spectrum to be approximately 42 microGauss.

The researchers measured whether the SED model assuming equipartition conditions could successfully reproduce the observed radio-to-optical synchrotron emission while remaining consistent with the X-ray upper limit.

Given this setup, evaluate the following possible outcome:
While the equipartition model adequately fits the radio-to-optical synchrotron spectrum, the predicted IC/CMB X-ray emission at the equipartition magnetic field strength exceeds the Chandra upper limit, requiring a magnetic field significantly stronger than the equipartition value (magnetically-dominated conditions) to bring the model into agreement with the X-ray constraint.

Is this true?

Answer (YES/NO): NO